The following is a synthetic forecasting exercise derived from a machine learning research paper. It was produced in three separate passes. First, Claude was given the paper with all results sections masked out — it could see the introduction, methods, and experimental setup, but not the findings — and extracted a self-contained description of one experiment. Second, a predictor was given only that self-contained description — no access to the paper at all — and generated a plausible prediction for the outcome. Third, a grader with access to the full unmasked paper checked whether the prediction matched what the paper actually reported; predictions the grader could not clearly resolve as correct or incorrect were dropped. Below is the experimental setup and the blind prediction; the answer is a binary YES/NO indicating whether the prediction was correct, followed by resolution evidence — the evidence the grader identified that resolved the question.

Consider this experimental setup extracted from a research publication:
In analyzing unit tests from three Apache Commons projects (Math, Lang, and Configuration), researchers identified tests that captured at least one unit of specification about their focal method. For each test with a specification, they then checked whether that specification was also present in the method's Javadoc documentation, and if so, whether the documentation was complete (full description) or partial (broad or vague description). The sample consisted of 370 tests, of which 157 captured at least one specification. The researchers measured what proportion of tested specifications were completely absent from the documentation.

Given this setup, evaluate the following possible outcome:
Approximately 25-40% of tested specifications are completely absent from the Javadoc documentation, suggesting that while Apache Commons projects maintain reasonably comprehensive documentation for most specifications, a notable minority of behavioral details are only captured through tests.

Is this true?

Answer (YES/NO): YES